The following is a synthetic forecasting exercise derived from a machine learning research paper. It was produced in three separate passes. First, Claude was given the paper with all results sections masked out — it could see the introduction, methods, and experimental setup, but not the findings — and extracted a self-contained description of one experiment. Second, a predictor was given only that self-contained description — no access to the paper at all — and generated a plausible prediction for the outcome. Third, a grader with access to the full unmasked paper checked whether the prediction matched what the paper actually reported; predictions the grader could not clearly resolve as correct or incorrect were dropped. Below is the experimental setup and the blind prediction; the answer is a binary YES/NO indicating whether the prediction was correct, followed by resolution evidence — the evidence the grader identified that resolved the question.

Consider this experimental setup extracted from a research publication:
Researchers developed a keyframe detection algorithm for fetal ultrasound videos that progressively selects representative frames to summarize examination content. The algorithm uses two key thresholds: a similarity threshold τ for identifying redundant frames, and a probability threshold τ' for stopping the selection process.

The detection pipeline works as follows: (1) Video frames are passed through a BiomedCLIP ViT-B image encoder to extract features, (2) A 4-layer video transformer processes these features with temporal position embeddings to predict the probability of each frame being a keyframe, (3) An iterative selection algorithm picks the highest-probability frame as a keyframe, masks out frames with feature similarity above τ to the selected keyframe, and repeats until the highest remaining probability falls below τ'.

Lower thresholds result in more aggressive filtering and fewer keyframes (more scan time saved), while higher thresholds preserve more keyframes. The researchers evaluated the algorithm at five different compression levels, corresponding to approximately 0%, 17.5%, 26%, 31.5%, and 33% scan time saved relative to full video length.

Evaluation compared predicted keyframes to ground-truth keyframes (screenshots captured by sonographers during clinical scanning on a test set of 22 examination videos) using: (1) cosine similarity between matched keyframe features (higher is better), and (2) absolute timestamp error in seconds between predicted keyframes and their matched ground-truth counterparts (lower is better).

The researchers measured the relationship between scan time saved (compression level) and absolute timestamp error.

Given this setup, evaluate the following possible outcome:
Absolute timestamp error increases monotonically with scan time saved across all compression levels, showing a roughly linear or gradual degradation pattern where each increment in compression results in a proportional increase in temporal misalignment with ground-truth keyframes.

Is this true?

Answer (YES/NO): NO